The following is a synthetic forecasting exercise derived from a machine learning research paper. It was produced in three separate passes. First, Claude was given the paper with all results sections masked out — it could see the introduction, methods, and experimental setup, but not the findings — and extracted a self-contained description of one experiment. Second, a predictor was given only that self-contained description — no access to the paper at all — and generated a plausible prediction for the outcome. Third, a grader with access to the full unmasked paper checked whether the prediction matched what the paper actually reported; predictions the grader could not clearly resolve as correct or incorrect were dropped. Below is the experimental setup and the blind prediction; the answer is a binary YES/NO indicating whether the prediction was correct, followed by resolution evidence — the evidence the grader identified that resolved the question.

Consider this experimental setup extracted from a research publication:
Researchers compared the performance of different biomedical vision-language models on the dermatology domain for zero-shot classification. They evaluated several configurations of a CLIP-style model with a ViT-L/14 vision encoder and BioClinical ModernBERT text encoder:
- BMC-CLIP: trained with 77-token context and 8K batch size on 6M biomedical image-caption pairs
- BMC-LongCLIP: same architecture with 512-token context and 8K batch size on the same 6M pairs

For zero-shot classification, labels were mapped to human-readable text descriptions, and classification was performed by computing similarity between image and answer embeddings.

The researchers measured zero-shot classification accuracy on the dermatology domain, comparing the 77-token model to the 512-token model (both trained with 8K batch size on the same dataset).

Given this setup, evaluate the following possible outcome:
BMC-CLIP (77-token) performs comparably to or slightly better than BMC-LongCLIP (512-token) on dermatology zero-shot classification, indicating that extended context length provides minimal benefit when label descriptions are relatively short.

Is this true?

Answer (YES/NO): NO